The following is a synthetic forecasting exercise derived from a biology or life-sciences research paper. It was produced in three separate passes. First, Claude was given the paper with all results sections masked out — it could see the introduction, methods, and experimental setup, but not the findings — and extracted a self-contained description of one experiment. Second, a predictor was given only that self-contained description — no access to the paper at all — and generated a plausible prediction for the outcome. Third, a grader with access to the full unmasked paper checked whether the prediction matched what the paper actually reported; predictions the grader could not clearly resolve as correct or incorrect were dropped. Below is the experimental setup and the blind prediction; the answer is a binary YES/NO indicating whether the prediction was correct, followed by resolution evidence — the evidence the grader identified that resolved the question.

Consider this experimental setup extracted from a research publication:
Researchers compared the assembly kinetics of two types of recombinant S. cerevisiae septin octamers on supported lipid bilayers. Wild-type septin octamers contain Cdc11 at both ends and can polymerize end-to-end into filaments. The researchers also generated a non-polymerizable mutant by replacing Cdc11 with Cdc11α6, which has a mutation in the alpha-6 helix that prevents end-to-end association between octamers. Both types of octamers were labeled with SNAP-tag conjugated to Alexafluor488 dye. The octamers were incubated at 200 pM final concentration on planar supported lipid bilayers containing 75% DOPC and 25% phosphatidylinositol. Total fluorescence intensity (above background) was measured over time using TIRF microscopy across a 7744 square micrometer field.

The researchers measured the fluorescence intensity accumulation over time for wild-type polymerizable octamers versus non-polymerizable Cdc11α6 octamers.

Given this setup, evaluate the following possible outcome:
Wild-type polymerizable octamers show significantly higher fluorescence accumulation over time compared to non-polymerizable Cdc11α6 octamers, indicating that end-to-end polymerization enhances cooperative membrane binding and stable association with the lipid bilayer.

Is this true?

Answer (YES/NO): YES